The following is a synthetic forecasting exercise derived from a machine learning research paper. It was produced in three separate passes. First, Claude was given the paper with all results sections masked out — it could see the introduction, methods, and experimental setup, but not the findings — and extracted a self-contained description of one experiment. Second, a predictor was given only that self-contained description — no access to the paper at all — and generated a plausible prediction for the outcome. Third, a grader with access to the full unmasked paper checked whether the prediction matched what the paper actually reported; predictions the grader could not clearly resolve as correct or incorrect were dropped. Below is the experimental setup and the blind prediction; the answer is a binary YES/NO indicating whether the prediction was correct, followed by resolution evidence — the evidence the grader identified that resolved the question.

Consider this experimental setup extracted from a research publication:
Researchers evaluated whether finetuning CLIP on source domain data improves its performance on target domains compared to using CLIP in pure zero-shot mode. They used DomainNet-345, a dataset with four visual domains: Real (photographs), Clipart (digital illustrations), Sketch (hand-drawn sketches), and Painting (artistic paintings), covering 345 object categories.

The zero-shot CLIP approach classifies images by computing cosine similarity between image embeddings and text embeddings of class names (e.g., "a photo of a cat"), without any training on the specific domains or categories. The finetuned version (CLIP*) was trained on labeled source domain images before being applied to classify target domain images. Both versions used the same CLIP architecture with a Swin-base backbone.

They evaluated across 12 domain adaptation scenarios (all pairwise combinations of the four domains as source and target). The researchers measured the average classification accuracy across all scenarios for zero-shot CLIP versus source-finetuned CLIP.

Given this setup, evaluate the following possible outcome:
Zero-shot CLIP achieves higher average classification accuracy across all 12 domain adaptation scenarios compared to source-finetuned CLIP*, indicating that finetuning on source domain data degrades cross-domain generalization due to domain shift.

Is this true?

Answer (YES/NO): NO